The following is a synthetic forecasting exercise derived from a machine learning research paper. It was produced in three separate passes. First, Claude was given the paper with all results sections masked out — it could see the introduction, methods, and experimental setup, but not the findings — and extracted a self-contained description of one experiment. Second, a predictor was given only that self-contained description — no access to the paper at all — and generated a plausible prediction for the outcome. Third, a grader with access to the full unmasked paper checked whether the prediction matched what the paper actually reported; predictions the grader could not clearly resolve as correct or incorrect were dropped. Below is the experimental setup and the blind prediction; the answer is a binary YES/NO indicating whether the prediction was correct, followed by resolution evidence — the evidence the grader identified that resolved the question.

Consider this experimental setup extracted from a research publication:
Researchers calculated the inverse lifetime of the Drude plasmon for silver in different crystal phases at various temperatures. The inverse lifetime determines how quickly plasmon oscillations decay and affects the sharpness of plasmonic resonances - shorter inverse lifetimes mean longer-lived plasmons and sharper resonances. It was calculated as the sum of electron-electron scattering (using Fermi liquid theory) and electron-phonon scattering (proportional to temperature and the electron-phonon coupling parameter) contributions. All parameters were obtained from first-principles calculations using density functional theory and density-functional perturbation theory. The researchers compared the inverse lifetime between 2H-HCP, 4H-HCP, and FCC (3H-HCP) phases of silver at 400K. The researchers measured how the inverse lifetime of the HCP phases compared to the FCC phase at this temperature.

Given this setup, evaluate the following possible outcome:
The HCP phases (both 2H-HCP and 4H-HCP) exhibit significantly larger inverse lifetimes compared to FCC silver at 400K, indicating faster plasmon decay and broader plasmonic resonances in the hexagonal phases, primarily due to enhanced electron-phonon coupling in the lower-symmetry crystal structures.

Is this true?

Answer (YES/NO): YES